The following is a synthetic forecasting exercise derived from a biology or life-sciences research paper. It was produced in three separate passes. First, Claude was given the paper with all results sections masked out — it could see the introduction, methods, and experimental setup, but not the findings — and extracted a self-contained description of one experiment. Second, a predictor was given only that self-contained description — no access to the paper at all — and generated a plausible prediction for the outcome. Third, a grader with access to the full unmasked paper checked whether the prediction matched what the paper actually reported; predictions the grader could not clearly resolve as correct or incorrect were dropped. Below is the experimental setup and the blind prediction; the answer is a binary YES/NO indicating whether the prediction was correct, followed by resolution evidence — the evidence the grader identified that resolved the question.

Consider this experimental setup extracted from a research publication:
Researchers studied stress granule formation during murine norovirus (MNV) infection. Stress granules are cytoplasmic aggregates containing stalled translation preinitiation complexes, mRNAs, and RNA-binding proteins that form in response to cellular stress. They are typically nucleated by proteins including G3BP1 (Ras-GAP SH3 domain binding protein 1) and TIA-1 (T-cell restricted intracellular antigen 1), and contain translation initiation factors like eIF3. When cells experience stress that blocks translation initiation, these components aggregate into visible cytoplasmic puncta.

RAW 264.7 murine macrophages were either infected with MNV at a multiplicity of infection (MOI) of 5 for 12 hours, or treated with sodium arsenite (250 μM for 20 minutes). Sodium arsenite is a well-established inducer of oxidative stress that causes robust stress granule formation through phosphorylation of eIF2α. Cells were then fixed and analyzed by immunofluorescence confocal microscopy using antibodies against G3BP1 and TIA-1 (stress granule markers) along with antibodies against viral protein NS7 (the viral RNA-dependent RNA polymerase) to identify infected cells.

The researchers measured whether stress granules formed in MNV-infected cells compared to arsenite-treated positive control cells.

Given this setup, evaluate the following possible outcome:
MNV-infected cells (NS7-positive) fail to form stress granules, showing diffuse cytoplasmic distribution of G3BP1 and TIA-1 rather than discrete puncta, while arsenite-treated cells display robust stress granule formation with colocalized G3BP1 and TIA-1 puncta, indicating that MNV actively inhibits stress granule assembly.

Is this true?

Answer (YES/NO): NO